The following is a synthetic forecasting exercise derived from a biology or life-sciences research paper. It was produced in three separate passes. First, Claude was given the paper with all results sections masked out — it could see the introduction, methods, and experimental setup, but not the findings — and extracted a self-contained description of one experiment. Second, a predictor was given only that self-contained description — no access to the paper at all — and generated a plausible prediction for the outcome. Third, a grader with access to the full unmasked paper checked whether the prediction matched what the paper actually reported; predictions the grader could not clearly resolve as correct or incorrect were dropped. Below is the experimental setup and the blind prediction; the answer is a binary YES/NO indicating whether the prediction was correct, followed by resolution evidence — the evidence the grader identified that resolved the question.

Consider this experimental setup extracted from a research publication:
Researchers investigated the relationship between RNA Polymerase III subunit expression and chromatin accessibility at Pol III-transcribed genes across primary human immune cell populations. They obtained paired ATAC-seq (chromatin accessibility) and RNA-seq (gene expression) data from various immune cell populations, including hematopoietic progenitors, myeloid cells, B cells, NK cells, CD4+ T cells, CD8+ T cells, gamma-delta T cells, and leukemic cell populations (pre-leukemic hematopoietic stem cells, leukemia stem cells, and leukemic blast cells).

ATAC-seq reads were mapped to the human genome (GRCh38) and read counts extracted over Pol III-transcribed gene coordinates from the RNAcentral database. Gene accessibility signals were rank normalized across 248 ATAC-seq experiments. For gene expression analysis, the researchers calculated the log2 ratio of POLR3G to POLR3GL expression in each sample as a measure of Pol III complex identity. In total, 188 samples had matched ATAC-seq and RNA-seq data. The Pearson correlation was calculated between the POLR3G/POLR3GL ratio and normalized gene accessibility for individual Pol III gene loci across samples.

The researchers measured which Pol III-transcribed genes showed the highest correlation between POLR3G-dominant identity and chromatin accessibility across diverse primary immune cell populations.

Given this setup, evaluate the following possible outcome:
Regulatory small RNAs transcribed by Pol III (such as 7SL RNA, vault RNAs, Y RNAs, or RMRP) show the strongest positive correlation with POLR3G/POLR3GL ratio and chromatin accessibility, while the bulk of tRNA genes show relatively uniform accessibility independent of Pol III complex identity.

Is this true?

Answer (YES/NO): NO